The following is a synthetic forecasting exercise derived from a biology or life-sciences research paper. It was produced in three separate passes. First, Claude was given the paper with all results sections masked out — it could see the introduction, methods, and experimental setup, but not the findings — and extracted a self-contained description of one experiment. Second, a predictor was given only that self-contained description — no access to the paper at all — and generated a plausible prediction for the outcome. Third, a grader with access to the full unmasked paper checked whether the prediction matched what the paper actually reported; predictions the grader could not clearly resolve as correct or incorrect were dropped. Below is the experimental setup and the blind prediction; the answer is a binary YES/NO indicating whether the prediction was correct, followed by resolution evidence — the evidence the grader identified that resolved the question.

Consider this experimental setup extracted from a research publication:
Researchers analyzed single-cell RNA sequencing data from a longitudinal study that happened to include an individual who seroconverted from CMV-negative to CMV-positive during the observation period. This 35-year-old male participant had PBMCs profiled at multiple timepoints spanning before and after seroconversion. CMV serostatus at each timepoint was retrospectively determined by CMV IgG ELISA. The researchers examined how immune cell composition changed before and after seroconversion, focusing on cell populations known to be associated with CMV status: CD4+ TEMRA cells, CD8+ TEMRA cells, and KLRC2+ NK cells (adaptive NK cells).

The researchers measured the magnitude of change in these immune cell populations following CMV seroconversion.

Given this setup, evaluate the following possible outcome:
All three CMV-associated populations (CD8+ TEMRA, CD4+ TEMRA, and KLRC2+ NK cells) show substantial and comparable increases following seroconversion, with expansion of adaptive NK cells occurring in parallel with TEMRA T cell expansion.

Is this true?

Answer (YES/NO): NO